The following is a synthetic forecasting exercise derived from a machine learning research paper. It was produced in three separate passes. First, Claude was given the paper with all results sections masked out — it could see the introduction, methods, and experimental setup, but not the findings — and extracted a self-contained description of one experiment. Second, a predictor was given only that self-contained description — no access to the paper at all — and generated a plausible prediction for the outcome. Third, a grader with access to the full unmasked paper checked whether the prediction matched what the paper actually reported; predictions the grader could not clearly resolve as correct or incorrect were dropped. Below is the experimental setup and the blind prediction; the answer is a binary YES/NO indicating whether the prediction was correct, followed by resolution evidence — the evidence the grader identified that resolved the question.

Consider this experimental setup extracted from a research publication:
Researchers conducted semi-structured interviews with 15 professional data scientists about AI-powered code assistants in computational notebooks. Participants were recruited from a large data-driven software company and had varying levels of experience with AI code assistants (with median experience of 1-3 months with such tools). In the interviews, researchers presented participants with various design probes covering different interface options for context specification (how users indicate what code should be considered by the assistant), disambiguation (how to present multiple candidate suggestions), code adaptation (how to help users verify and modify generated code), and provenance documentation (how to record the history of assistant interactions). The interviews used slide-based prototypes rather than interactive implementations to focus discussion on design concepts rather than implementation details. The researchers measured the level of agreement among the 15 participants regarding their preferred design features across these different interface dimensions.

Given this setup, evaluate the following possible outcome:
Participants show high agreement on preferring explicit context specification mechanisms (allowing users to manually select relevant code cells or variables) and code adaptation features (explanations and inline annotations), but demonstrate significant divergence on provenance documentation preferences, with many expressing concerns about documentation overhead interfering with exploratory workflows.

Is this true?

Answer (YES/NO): NO